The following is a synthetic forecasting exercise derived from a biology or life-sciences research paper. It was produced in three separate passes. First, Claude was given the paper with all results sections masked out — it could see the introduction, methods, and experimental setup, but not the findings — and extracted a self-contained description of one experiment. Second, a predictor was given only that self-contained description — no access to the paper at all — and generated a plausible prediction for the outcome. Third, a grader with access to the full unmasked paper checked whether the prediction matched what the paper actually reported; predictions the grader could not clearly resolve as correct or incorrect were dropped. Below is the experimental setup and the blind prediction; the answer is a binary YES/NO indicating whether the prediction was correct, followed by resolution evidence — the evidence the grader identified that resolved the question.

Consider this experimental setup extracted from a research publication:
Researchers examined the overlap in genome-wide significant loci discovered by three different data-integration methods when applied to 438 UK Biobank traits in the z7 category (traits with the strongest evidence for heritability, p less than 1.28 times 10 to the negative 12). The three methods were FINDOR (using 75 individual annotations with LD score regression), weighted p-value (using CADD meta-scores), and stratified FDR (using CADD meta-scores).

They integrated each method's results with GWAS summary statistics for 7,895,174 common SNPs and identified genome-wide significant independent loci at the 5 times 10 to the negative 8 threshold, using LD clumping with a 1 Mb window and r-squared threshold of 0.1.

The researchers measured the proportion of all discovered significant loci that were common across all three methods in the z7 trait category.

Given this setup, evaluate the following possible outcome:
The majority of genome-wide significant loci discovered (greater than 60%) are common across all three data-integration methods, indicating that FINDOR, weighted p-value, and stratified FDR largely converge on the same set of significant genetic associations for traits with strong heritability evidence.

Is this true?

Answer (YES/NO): YES